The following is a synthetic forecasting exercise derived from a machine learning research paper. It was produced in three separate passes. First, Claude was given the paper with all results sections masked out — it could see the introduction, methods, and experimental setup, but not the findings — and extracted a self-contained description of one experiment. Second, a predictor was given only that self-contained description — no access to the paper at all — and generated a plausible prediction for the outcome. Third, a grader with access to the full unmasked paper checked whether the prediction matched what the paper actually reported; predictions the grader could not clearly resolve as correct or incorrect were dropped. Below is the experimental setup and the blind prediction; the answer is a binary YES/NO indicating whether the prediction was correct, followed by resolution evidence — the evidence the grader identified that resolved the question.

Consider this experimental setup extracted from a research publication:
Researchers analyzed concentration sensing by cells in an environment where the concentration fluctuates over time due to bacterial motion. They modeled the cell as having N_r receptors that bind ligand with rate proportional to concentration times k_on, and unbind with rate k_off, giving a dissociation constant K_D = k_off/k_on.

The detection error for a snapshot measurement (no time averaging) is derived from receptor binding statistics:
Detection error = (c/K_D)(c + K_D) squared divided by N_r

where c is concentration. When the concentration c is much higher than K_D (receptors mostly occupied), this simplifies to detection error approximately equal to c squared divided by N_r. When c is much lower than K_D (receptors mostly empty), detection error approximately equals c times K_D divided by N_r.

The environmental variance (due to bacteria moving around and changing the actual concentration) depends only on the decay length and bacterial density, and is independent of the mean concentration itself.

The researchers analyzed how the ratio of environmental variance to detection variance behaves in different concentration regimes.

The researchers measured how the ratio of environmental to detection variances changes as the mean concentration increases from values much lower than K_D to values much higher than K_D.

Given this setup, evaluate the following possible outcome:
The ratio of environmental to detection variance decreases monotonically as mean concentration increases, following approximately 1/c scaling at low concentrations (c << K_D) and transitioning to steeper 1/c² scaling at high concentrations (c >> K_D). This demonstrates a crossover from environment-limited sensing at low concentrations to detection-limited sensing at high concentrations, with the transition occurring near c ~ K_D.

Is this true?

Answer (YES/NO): NO